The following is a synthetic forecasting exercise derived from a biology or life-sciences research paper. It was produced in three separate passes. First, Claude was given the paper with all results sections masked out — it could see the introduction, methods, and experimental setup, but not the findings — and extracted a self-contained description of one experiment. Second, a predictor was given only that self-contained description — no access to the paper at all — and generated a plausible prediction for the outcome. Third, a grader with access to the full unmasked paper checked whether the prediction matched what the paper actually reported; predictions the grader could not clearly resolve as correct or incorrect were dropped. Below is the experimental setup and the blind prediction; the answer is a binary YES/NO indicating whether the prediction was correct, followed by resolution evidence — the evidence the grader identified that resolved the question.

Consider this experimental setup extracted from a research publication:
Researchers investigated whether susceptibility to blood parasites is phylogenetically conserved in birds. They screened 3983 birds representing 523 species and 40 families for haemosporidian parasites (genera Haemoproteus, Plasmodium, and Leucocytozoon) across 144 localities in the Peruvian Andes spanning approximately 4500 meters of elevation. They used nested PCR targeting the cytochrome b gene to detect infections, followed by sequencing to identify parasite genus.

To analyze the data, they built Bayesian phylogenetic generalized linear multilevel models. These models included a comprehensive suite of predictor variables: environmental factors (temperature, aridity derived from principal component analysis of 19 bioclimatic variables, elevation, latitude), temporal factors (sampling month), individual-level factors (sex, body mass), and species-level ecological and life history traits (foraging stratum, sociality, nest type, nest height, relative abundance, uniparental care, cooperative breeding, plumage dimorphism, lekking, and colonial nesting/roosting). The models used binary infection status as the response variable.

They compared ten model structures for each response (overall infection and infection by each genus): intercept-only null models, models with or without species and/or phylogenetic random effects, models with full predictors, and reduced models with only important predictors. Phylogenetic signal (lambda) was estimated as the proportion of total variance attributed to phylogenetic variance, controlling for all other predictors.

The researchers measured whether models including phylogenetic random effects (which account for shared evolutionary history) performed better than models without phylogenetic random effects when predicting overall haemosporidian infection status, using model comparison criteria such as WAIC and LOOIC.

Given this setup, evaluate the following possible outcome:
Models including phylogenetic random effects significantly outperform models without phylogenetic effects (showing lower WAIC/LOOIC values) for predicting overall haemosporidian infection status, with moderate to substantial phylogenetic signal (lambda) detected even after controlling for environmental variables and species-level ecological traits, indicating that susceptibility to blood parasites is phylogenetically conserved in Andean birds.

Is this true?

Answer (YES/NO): YES